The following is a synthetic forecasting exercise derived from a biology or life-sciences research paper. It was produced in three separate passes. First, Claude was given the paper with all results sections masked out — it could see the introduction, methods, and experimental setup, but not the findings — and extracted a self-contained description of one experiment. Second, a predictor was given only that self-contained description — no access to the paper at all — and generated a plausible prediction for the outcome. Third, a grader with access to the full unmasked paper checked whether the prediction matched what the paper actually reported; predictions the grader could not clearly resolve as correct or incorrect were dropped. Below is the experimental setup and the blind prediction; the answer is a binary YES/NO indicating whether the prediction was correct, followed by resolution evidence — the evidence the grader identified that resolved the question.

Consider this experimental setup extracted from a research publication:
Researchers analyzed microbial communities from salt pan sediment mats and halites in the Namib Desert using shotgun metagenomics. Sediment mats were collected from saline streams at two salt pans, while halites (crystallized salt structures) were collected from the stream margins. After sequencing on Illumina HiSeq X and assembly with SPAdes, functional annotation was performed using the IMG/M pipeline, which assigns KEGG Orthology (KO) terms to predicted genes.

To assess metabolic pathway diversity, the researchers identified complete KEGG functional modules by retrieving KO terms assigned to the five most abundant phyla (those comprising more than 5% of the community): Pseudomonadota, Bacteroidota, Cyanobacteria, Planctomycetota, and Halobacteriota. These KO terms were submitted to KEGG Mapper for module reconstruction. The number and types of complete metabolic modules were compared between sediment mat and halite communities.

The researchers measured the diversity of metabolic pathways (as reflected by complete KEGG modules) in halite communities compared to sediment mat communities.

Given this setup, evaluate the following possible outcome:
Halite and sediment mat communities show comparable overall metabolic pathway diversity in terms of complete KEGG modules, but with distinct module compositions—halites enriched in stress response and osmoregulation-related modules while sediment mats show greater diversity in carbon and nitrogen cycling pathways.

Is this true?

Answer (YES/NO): NO